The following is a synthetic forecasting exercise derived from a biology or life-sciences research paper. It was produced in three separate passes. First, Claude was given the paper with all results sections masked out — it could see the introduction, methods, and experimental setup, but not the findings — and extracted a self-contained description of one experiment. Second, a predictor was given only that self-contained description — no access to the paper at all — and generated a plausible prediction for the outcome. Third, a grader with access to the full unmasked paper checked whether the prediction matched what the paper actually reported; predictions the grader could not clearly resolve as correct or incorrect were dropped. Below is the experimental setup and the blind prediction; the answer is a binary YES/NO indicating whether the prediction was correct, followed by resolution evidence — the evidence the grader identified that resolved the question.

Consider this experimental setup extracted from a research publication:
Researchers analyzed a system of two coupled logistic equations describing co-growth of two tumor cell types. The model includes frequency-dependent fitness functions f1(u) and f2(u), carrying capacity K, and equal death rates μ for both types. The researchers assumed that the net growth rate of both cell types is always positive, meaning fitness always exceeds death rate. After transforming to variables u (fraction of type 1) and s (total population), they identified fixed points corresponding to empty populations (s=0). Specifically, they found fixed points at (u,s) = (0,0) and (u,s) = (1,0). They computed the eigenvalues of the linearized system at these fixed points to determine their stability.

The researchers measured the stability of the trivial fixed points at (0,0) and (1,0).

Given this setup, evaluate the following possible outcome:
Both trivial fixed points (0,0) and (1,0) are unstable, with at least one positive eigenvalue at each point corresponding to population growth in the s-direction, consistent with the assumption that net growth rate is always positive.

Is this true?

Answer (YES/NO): YES